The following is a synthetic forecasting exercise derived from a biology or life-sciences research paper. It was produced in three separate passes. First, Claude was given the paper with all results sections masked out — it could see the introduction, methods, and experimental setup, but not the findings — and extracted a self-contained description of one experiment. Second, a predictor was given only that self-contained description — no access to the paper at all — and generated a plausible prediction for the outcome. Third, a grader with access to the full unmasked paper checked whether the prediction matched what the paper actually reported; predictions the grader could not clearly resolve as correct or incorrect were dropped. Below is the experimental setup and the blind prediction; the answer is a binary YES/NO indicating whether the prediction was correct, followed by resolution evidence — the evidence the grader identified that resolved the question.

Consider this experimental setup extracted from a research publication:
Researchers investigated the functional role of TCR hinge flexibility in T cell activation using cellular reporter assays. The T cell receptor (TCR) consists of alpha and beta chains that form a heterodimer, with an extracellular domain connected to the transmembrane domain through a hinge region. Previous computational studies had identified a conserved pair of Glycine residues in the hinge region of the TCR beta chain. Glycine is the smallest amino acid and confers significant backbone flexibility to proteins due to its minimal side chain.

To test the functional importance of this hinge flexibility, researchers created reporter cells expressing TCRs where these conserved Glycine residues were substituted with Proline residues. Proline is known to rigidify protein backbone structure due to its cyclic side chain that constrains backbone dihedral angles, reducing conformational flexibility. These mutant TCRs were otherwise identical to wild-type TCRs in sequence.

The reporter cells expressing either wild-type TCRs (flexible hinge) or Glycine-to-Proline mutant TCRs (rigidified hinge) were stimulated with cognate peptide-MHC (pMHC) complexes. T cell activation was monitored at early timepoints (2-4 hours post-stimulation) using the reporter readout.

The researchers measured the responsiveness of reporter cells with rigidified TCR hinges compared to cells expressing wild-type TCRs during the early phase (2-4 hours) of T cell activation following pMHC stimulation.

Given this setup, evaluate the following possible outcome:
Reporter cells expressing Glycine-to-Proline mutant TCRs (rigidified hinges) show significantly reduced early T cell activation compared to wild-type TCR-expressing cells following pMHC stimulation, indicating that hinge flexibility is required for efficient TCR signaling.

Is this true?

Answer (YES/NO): NO